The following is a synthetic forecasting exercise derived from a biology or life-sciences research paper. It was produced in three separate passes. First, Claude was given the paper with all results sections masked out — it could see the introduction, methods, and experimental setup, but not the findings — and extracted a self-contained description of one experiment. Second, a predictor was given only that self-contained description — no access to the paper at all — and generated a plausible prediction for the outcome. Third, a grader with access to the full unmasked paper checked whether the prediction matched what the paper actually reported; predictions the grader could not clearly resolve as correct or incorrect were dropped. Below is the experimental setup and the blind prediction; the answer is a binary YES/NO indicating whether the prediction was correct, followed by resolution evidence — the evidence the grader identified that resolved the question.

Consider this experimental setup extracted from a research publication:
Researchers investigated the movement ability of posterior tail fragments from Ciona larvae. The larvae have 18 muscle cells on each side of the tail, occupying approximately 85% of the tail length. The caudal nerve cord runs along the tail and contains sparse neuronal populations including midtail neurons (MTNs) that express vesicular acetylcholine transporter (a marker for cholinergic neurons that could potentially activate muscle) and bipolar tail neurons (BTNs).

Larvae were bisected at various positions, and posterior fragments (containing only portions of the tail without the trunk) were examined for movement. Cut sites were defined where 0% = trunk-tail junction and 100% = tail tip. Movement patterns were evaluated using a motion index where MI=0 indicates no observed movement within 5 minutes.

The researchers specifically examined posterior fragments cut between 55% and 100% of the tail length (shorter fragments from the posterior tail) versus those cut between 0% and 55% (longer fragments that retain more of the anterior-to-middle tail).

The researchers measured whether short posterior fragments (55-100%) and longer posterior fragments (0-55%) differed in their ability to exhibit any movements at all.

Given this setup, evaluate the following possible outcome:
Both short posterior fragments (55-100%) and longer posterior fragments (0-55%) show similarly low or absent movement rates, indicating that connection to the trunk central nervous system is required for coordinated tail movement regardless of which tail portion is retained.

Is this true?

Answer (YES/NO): NO